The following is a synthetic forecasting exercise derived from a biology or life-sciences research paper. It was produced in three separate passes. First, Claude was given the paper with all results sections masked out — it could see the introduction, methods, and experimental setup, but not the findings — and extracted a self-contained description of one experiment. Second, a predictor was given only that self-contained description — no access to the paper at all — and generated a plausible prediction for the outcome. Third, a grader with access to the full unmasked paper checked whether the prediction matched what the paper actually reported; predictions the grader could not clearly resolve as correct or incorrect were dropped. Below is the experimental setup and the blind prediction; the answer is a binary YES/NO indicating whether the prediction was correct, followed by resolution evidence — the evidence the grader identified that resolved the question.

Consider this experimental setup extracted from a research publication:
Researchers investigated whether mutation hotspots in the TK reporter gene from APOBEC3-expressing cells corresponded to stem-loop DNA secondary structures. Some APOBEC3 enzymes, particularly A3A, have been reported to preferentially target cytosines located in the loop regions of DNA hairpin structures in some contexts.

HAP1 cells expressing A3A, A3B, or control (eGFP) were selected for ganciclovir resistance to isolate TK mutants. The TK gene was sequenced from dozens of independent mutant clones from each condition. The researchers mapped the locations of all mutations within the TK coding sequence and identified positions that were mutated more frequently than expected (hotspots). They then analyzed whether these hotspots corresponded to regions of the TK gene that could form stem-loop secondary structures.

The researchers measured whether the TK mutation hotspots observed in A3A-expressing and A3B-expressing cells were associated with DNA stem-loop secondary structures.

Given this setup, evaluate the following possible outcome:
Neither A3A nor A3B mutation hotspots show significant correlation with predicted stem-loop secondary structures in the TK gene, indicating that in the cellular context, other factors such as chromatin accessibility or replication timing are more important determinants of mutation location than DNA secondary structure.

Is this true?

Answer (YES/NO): YES